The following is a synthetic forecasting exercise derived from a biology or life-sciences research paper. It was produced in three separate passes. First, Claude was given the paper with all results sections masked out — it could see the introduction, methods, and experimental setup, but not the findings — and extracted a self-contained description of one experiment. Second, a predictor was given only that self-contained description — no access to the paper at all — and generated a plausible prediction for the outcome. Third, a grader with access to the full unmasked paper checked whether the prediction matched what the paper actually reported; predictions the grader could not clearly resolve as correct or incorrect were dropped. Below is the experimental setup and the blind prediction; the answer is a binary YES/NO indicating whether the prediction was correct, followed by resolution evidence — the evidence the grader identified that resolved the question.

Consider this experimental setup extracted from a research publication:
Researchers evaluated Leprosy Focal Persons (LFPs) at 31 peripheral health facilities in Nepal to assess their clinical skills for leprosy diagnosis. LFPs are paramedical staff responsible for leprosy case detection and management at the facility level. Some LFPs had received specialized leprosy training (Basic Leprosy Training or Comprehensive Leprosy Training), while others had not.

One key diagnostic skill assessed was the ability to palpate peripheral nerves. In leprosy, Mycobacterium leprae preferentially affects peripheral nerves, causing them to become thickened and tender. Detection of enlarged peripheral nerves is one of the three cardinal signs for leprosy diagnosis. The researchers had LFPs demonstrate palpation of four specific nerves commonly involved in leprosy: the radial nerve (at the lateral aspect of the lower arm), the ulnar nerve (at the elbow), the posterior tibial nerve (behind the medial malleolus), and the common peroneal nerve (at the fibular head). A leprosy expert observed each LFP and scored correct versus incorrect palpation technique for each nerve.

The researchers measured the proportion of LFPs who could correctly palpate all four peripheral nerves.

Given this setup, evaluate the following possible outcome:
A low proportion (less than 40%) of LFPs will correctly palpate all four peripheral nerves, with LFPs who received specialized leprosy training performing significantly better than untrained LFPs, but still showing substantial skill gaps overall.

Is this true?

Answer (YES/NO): YES